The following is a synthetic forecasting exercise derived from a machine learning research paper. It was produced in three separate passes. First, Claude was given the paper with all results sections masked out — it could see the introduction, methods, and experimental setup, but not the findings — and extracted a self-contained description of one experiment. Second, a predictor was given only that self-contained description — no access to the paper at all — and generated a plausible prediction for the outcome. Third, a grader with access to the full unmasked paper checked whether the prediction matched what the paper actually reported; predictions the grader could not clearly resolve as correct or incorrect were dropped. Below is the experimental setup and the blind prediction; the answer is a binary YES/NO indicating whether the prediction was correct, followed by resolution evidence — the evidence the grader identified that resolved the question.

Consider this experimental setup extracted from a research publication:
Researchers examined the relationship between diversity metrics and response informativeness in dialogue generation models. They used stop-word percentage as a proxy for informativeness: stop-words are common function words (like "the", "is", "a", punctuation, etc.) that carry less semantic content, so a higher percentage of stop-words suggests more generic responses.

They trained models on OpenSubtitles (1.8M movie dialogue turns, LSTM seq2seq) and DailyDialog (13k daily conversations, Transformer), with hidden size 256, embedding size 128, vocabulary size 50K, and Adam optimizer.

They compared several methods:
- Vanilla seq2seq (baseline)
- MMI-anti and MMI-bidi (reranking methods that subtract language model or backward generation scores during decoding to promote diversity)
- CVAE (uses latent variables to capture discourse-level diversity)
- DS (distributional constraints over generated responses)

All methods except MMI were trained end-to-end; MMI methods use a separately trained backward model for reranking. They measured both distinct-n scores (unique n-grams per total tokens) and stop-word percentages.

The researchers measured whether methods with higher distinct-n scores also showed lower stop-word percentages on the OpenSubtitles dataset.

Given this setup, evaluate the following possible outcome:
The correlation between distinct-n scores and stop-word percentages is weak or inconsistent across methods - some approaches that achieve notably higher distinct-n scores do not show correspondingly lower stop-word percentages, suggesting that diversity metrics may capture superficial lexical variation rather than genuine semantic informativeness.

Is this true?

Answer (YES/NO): YES